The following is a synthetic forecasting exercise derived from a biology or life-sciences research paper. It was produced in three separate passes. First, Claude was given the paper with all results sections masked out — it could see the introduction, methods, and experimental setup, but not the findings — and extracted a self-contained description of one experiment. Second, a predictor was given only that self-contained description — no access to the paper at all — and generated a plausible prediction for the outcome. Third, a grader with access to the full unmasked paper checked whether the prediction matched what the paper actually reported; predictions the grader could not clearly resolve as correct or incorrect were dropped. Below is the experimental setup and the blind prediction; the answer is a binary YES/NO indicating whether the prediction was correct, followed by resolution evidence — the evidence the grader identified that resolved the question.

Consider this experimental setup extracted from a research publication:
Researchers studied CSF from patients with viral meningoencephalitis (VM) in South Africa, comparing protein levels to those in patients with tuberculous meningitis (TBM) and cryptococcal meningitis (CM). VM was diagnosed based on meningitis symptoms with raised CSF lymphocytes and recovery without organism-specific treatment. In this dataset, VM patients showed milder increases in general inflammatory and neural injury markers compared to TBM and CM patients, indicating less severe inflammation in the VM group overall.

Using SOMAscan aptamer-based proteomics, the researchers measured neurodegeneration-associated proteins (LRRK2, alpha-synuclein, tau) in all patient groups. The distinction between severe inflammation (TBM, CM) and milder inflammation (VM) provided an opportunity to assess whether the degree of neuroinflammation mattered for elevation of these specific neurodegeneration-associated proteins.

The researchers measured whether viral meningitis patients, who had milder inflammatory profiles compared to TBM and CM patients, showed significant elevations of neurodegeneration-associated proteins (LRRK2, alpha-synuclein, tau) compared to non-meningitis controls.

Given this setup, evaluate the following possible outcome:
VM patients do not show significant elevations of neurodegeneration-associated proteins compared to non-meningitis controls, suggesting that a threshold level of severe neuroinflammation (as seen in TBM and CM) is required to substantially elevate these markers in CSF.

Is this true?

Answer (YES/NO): YES